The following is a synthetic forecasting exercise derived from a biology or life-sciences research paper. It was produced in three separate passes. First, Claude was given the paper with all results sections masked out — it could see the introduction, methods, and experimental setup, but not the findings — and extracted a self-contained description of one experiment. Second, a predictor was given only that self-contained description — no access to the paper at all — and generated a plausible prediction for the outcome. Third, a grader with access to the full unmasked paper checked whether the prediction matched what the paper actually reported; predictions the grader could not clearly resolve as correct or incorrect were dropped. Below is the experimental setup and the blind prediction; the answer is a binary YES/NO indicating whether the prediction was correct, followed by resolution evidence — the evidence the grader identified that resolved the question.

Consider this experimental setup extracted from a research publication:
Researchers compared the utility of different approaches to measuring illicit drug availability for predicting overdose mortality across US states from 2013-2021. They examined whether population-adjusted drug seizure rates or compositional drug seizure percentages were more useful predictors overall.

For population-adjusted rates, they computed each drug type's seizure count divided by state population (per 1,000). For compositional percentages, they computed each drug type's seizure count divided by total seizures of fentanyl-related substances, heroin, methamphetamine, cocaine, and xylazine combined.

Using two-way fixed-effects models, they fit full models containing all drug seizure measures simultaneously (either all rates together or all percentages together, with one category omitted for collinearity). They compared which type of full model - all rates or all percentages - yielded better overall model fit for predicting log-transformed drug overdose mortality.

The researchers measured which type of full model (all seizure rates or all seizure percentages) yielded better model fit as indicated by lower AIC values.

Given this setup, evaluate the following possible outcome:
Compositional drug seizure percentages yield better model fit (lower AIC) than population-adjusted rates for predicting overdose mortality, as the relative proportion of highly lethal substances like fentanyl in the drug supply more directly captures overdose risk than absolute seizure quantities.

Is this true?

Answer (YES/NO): YES